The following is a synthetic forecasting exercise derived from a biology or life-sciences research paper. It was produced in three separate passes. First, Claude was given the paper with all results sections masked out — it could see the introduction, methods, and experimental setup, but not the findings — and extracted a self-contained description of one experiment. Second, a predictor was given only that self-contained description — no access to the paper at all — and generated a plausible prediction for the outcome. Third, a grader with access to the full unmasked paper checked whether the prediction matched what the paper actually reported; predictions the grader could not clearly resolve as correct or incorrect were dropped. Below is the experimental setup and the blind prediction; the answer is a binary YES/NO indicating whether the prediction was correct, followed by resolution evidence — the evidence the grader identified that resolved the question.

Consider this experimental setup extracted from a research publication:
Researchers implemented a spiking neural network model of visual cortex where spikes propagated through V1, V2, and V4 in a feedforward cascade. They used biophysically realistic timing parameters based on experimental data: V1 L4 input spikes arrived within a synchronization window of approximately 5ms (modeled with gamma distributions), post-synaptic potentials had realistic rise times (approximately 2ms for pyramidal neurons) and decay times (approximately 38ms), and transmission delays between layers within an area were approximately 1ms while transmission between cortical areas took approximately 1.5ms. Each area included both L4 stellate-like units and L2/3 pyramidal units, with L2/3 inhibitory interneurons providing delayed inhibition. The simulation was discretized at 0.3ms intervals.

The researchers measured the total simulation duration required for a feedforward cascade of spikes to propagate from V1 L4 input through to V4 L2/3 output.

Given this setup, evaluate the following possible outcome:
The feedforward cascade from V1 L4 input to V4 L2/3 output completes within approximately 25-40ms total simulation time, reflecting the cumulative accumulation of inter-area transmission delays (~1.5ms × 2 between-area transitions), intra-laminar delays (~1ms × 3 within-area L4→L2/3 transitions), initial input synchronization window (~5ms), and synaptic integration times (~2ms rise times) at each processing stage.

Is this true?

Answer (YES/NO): YES